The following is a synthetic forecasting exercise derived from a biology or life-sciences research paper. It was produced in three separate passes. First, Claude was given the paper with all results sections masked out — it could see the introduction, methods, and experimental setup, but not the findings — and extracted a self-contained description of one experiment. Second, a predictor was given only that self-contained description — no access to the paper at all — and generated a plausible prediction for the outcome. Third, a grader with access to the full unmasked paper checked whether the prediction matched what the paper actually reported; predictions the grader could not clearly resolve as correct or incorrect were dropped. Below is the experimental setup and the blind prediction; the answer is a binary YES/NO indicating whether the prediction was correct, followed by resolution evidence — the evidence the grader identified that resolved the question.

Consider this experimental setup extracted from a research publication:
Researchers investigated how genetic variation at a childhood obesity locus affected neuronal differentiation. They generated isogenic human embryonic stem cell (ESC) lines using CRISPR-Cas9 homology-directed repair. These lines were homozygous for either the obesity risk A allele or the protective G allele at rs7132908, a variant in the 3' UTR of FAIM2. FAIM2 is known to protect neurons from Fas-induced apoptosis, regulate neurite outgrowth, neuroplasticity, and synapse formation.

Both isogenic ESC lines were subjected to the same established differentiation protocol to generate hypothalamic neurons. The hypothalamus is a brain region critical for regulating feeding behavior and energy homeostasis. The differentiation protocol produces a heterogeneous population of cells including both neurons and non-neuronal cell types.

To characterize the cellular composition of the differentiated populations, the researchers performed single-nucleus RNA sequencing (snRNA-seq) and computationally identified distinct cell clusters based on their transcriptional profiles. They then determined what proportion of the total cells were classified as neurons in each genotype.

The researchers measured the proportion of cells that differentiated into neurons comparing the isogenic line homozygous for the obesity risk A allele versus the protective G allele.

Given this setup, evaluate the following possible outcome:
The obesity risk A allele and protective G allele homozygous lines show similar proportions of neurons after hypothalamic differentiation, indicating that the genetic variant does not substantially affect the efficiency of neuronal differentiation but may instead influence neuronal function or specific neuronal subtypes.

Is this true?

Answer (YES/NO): NO